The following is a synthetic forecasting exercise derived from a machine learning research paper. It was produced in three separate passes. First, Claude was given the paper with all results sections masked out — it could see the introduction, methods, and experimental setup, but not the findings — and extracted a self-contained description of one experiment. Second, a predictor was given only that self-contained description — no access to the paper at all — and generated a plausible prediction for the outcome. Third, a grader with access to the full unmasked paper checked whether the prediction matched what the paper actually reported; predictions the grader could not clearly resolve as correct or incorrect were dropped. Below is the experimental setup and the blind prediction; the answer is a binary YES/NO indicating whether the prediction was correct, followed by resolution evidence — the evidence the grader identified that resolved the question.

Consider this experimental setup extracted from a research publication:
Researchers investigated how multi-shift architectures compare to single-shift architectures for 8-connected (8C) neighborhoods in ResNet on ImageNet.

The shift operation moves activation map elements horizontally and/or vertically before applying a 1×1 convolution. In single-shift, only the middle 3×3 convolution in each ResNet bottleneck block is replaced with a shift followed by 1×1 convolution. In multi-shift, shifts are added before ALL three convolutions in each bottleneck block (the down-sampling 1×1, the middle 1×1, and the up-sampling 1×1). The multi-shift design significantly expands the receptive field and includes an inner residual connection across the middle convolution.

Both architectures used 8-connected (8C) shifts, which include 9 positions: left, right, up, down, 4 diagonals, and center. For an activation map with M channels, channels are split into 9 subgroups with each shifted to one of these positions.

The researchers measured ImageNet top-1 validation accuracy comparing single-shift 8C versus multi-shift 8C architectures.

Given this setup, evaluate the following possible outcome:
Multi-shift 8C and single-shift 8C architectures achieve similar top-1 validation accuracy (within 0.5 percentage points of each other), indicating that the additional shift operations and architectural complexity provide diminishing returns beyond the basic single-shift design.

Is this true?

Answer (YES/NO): YES